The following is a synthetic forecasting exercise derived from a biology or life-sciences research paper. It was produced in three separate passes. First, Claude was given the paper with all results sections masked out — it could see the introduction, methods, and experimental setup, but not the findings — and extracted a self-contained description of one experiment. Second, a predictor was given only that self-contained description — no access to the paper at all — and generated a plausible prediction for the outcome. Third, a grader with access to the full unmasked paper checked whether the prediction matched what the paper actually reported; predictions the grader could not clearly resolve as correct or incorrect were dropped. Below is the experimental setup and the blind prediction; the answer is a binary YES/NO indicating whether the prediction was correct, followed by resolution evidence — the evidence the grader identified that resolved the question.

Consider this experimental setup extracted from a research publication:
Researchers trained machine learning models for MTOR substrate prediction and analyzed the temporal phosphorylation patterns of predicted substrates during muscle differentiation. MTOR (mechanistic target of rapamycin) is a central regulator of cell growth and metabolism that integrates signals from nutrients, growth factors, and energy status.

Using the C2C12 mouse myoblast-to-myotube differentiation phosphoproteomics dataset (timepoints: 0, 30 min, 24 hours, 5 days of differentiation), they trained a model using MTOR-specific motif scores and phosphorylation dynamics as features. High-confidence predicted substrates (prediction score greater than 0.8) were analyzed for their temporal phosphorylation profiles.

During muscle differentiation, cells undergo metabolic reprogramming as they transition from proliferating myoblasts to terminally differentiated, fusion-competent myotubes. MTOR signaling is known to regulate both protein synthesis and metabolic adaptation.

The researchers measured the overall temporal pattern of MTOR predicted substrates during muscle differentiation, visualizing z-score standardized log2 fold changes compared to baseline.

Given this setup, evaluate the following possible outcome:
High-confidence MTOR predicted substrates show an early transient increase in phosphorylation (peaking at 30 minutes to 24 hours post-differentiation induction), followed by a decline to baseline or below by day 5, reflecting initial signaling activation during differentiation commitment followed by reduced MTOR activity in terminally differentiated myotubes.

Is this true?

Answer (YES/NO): NO